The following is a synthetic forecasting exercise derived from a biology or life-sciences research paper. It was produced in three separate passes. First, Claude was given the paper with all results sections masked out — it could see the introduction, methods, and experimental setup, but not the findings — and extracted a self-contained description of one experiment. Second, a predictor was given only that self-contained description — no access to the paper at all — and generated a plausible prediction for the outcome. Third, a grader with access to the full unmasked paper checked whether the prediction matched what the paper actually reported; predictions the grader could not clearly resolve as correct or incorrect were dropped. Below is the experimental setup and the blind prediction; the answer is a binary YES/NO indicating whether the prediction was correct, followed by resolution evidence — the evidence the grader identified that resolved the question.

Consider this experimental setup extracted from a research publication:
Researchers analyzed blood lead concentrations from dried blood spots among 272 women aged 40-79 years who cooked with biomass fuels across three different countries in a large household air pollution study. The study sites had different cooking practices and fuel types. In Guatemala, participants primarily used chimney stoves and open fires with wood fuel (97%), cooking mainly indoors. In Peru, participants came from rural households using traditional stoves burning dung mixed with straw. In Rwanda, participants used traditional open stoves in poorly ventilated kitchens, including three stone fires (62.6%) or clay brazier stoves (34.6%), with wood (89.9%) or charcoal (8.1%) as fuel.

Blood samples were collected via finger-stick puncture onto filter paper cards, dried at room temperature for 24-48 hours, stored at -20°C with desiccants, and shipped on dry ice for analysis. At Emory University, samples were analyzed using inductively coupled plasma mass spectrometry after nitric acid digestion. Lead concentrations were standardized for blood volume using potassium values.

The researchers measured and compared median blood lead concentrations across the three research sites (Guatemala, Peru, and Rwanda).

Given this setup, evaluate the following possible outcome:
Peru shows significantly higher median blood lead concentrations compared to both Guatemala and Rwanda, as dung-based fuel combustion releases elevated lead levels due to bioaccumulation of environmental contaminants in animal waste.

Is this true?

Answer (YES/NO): NO